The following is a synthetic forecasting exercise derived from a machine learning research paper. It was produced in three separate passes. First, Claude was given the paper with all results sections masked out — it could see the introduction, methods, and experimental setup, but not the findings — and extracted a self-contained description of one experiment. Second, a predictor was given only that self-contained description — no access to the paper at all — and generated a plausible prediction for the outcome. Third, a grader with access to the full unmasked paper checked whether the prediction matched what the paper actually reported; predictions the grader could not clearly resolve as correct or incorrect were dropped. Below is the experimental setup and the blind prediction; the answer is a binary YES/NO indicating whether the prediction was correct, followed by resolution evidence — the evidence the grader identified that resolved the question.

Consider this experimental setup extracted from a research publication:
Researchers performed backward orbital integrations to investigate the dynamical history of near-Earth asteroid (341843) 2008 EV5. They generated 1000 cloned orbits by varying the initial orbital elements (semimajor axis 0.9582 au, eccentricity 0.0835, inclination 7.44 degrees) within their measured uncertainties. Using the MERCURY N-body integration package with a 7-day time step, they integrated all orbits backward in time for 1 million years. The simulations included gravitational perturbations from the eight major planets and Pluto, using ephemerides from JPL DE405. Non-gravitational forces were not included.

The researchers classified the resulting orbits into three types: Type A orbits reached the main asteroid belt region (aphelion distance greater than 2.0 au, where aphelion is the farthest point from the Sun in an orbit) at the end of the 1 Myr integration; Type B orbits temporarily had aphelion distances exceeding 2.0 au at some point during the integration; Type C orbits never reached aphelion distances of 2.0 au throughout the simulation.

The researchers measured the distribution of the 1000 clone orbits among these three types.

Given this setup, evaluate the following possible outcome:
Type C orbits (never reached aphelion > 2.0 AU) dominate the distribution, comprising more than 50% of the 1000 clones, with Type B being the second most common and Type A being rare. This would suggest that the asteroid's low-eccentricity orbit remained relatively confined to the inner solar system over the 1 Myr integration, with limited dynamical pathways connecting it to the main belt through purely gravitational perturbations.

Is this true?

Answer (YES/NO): YES